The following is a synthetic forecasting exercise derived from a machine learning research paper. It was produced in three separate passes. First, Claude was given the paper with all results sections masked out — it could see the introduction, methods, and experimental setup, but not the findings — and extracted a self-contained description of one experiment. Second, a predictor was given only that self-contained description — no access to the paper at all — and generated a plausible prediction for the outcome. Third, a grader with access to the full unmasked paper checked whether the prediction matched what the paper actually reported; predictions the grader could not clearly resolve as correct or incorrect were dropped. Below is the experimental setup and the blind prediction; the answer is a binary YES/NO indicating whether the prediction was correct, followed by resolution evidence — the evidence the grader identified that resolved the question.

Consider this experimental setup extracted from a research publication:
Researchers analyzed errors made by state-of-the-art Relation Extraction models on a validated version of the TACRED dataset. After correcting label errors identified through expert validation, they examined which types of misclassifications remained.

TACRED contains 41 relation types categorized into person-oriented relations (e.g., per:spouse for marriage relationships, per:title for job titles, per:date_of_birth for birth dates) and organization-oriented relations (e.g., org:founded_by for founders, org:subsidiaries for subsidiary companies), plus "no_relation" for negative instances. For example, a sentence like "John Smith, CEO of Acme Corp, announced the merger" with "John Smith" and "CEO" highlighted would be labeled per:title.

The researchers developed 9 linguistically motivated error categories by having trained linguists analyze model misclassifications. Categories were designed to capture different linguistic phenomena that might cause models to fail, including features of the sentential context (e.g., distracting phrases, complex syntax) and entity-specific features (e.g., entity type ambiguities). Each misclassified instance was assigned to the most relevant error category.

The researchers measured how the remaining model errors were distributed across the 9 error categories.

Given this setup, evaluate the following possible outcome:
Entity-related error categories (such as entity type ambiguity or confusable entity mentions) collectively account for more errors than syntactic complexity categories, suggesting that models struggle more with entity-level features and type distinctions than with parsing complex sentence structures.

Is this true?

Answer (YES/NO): NO